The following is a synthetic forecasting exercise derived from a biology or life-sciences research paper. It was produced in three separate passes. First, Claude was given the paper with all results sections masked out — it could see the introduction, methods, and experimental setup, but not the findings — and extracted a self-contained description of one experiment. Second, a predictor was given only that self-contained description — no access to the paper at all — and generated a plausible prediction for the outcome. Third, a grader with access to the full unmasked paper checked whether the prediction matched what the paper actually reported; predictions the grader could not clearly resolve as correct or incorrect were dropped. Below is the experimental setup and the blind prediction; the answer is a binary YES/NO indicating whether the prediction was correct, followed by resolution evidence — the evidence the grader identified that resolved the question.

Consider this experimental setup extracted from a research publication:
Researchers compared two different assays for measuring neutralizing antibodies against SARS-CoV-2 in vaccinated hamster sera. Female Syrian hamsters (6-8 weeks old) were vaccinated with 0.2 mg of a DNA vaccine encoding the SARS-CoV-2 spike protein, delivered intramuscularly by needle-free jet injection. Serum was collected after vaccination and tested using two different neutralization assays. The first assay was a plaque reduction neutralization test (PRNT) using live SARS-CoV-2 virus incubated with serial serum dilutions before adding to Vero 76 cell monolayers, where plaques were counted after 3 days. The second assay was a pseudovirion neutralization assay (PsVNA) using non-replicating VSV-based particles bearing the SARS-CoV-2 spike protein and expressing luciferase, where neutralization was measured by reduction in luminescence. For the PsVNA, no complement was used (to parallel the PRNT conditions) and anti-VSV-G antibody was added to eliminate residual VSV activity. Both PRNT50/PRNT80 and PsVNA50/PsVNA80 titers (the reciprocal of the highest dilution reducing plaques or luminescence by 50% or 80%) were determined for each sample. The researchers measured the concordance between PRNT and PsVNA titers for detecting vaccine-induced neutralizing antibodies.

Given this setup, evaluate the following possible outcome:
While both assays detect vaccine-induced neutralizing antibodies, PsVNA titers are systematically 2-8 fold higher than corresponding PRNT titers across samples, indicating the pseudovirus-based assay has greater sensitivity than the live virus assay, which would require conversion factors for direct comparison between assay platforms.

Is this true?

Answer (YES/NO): NO